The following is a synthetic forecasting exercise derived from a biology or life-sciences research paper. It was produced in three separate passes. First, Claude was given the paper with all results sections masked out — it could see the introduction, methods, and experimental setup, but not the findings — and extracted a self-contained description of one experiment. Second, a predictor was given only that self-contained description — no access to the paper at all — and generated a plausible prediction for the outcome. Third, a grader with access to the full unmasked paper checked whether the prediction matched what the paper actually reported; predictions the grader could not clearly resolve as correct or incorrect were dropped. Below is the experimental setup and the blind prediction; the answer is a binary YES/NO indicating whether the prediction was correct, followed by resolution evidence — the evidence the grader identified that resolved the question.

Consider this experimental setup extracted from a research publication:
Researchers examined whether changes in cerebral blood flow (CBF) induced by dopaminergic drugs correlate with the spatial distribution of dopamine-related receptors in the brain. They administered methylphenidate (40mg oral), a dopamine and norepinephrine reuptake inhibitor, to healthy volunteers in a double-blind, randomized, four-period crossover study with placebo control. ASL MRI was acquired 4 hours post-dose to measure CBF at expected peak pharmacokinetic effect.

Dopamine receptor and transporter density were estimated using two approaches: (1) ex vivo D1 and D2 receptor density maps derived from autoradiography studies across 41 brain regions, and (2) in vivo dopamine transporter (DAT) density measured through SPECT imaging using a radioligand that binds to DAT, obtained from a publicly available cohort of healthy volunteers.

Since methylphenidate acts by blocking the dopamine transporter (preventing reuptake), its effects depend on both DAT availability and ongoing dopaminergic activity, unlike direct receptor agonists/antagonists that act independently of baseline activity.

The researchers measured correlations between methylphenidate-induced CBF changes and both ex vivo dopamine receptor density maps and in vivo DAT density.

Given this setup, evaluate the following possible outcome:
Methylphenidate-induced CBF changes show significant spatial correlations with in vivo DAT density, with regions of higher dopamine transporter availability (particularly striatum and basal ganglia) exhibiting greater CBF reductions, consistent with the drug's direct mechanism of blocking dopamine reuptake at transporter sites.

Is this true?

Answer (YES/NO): NO